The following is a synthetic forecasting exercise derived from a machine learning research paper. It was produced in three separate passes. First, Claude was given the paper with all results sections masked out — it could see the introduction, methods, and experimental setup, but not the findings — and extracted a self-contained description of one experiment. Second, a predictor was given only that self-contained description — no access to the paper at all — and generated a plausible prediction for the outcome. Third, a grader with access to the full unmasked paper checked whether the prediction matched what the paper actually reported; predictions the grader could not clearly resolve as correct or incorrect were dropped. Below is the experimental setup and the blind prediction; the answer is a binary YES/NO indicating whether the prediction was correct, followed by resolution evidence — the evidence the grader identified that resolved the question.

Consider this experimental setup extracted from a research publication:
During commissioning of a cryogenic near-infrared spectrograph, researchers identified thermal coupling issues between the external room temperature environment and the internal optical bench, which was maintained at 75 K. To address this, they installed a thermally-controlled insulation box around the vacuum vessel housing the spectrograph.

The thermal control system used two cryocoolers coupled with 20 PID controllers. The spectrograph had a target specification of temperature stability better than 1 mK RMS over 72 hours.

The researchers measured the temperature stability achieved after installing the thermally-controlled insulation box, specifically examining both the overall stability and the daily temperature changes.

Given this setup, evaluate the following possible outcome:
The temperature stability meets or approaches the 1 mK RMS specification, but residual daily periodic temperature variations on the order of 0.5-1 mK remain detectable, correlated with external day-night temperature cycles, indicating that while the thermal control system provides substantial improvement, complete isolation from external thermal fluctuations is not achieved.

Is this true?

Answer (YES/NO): NO